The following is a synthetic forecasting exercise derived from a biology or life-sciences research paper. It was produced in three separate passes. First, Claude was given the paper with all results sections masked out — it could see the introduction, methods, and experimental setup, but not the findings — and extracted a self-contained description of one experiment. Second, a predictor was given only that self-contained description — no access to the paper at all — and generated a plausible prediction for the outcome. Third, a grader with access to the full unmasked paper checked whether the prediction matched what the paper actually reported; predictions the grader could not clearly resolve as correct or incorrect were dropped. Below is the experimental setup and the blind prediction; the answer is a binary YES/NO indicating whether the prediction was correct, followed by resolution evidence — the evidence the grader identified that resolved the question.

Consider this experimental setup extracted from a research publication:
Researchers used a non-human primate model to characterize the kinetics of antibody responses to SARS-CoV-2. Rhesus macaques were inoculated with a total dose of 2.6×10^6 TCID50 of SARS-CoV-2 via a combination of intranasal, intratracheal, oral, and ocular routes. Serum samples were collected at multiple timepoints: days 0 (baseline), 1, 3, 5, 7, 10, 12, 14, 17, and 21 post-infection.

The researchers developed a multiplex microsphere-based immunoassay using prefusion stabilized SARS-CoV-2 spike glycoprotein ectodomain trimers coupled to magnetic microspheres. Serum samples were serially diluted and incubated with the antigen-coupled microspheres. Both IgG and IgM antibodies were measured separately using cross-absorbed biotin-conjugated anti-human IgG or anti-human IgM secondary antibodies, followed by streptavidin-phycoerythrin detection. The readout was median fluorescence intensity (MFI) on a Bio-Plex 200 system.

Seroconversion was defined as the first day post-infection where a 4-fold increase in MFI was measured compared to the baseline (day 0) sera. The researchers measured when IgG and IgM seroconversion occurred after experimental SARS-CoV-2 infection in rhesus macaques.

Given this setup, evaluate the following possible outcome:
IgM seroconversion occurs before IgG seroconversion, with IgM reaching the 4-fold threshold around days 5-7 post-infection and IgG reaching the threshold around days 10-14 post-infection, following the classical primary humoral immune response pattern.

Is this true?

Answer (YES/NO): YES